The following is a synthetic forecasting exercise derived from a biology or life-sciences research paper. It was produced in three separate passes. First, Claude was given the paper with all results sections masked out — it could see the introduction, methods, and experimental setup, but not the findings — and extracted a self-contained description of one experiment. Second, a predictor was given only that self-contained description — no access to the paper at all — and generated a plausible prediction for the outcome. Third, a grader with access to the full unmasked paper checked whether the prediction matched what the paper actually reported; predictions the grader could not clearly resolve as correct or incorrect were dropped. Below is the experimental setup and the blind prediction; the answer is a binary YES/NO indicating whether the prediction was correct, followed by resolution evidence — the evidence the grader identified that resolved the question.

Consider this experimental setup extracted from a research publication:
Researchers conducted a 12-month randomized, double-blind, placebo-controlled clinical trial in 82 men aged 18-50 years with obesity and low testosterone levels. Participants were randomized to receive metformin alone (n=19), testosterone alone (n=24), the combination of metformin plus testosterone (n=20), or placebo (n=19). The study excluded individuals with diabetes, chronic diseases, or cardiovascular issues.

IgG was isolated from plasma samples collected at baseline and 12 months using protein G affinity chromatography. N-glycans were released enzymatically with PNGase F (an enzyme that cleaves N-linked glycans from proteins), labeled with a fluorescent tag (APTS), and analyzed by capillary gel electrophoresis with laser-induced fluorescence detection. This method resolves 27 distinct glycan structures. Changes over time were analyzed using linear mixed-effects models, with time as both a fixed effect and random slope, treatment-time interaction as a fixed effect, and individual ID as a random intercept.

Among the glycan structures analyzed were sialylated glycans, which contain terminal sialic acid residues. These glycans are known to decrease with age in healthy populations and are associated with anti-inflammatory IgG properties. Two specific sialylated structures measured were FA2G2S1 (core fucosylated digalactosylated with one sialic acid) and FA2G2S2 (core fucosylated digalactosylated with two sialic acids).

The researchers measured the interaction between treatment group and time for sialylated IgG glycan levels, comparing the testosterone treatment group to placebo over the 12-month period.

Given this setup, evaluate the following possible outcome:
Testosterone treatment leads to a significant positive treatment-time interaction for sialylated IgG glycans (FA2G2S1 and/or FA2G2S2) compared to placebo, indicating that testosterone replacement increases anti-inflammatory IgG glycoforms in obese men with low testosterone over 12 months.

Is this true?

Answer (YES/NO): YES